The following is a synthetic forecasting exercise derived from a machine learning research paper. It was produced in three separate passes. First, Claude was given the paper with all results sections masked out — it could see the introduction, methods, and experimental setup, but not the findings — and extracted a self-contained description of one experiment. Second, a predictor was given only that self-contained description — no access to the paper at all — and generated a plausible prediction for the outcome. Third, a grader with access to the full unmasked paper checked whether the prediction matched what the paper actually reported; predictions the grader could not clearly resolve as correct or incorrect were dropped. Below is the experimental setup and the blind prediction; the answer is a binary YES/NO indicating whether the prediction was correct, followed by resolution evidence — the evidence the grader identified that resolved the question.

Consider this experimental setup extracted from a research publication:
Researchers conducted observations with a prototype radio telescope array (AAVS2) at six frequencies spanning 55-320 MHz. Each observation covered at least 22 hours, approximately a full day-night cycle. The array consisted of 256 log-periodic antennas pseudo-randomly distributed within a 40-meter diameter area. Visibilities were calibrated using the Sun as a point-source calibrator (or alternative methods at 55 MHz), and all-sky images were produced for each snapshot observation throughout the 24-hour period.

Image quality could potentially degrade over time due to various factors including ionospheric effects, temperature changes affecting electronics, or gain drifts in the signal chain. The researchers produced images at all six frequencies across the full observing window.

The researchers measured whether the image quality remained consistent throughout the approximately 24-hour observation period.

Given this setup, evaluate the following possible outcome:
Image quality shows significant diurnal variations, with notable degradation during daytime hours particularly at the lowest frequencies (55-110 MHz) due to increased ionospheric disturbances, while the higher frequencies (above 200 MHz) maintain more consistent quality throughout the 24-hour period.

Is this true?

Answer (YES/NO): NO